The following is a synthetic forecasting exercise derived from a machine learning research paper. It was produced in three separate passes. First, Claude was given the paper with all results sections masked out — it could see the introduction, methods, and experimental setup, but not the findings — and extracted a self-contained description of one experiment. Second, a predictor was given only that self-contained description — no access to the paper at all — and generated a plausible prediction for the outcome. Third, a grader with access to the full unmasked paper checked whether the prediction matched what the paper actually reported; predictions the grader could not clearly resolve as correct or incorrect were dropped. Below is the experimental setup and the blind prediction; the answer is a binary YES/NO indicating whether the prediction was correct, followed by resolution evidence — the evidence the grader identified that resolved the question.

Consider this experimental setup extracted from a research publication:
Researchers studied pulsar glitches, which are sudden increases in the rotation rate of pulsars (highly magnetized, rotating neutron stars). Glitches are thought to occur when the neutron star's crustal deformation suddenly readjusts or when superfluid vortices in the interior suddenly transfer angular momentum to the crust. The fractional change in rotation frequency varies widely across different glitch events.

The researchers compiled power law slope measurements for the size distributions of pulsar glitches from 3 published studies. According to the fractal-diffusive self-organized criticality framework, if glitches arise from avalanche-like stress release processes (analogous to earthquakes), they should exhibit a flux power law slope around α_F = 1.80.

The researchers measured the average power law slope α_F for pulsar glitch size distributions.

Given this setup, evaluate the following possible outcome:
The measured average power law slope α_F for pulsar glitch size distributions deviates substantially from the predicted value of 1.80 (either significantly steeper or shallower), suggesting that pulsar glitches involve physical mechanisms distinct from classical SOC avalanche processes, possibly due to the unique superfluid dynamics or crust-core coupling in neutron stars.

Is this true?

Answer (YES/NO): NO